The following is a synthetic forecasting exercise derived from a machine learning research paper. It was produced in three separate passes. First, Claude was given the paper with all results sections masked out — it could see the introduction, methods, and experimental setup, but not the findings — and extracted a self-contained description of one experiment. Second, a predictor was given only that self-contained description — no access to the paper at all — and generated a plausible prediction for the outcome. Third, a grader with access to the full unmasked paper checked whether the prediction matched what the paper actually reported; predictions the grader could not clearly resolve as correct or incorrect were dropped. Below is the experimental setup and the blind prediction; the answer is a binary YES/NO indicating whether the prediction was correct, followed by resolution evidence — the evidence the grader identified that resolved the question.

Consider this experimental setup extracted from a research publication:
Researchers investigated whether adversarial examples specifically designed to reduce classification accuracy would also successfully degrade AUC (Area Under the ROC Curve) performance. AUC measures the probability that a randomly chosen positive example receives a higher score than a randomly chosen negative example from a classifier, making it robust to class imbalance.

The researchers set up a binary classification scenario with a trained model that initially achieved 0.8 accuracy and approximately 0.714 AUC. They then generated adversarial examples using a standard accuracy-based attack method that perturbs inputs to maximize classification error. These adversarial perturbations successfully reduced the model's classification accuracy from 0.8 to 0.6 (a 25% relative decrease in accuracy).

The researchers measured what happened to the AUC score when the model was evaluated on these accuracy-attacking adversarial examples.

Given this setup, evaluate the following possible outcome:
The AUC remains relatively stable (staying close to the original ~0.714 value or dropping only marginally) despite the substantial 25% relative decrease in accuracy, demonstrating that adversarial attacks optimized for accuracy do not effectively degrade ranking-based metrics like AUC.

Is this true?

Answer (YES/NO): NO